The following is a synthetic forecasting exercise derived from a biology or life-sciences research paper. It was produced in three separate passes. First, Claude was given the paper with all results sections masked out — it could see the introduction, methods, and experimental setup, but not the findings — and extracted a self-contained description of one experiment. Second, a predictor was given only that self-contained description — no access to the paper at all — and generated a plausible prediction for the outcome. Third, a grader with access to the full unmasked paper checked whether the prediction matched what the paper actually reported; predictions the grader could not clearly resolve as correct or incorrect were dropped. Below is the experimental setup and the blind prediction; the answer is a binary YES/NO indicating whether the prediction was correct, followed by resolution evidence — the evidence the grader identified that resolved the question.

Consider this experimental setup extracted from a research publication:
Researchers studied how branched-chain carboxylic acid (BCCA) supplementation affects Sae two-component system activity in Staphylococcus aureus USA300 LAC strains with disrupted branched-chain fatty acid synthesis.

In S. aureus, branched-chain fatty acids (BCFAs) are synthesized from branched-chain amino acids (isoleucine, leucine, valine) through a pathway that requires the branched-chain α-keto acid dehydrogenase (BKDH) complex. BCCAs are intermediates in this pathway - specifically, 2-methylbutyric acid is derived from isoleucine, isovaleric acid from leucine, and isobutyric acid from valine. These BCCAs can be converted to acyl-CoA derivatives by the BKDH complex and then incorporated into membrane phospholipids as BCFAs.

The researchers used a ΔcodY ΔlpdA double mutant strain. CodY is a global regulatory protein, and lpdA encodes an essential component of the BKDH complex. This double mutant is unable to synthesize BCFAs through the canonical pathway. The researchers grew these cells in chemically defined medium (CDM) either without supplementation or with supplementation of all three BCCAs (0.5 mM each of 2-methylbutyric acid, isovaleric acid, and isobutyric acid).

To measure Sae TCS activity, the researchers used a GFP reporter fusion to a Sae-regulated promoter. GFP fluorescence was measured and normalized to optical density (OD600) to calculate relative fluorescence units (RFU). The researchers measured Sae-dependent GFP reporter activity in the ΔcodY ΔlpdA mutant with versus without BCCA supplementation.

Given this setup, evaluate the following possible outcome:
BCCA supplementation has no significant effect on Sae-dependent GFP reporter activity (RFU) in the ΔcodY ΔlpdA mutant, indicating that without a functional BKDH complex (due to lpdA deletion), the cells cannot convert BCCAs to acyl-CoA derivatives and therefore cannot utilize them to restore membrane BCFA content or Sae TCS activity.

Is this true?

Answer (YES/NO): NO